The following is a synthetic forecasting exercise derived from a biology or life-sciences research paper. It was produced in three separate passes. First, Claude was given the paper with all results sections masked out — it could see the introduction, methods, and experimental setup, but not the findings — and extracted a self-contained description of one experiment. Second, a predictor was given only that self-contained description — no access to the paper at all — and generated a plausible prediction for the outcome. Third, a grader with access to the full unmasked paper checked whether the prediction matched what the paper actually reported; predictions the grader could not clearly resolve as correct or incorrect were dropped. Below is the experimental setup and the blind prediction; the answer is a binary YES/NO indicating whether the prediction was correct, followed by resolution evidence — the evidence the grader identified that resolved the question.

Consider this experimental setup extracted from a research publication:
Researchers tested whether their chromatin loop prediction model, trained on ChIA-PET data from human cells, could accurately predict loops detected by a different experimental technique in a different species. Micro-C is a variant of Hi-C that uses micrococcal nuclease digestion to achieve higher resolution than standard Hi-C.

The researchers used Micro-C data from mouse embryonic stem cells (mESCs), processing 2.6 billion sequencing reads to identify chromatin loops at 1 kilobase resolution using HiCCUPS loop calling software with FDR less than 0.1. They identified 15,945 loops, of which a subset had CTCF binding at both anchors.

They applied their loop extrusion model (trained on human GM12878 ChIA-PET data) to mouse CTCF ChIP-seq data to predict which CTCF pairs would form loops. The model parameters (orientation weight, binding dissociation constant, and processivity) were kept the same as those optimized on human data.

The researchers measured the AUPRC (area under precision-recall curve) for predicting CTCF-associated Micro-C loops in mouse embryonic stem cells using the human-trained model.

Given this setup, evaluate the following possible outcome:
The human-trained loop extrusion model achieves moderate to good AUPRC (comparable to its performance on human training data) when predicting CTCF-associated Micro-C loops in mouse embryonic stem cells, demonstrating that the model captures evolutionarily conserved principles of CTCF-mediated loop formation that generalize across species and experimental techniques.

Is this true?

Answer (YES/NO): YES